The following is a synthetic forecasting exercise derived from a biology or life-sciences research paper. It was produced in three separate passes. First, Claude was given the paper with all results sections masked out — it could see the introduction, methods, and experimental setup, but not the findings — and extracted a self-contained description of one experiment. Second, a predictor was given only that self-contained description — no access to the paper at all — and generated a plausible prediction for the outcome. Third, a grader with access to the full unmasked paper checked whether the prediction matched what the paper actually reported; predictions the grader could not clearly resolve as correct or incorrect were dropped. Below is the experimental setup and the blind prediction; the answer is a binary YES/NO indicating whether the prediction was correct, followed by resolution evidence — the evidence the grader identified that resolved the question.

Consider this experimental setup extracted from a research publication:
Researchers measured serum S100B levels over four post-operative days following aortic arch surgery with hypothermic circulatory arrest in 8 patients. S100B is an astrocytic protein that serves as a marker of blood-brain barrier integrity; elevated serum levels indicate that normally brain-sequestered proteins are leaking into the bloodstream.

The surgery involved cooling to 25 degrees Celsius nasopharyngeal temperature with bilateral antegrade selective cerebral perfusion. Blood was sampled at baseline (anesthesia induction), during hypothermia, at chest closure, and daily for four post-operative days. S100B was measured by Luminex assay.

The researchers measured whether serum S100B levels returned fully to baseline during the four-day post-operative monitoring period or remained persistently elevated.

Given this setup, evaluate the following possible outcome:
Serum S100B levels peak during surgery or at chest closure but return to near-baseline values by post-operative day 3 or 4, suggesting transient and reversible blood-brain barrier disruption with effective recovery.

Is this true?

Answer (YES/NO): NO